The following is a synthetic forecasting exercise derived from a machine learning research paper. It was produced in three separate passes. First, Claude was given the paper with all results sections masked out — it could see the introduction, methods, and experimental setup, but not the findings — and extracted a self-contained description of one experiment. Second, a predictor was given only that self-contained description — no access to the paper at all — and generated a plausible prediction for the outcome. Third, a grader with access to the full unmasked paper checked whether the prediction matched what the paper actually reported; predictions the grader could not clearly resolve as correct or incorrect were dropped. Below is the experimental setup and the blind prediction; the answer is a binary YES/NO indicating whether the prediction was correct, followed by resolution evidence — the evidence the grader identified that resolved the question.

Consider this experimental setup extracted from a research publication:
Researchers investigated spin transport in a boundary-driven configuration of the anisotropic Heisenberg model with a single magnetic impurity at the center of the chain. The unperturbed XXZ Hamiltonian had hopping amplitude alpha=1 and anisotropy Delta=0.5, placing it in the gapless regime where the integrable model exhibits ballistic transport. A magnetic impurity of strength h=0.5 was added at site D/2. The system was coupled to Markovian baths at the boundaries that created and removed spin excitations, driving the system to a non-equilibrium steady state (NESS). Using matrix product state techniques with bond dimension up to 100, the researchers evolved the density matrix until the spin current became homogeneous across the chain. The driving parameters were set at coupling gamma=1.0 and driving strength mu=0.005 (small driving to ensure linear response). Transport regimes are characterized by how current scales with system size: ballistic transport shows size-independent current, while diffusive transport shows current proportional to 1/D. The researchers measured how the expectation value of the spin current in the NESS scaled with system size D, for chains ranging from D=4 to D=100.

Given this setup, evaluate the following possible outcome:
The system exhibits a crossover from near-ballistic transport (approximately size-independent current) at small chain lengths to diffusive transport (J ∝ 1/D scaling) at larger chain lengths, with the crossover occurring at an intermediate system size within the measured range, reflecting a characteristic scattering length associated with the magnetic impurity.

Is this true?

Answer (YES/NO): NO